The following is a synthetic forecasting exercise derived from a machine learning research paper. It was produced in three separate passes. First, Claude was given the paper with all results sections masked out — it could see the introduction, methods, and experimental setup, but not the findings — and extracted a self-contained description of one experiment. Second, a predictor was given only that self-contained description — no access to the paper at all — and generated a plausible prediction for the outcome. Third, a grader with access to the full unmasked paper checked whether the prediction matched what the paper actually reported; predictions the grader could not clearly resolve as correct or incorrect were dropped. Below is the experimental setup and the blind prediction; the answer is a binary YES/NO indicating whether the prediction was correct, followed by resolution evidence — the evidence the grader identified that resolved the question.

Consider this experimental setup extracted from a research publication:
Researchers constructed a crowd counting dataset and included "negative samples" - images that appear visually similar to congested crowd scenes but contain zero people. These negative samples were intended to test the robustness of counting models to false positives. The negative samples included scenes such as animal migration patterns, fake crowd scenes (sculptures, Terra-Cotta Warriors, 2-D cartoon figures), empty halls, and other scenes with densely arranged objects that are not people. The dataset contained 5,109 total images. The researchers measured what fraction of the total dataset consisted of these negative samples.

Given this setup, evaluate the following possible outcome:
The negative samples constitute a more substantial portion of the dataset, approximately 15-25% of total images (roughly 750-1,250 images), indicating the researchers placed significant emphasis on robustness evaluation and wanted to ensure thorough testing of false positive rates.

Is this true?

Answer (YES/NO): NO